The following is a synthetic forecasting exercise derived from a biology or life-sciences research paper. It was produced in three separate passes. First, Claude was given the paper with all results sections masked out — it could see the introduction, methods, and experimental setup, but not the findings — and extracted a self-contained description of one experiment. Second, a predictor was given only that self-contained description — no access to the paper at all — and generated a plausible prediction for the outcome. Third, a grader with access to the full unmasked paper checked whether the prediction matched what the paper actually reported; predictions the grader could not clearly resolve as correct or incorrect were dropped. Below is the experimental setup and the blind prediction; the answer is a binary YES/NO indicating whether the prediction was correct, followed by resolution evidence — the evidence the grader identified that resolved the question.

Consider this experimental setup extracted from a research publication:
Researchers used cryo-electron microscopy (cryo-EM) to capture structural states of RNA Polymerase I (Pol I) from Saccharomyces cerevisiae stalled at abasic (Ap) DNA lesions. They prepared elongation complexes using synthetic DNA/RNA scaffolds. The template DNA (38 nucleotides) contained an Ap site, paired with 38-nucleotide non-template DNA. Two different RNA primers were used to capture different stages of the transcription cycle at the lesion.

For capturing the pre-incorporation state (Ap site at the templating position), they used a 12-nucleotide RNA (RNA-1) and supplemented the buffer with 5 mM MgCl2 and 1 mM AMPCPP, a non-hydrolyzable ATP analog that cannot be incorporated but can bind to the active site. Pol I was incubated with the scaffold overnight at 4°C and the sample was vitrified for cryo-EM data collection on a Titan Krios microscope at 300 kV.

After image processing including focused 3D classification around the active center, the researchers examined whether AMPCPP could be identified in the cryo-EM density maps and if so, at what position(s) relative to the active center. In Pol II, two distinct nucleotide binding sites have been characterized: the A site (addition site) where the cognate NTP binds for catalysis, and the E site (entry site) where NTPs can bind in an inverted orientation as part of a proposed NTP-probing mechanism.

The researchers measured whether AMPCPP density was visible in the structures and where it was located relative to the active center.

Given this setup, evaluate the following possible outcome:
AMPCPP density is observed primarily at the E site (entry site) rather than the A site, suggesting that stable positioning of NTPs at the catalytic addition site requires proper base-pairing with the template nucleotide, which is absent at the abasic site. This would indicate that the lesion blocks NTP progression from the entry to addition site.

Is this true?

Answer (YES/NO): NO